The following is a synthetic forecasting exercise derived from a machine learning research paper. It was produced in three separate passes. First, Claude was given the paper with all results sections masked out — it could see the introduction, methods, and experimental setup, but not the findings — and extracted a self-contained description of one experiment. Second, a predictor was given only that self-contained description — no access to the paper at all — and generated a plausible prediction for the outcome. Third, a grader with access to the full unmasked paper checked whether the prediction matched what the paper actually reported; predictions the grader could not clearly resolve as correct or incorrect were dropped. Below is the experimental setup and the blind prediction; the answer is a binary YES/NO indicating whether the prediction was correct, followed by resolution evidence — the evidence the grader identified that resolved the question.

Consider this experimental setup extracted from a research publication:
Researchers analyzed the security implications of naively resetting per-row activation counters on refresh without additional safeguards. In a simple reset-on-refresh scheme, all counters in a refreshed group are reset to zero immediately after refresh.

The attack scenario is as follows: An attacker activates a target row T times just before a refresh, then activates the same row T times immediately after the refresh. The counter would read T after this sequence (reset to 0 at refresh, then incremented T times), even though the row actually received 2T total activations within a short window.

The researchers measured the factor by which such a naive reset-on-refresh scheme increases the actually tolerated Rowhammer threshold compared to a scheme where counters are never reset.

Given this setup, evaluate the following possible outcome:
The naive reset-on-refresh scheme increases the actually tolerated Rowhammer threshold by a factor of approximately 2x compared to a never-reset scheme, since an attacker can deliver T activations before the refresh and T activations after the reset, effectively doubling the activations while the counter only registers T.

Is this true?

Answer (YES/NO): YES